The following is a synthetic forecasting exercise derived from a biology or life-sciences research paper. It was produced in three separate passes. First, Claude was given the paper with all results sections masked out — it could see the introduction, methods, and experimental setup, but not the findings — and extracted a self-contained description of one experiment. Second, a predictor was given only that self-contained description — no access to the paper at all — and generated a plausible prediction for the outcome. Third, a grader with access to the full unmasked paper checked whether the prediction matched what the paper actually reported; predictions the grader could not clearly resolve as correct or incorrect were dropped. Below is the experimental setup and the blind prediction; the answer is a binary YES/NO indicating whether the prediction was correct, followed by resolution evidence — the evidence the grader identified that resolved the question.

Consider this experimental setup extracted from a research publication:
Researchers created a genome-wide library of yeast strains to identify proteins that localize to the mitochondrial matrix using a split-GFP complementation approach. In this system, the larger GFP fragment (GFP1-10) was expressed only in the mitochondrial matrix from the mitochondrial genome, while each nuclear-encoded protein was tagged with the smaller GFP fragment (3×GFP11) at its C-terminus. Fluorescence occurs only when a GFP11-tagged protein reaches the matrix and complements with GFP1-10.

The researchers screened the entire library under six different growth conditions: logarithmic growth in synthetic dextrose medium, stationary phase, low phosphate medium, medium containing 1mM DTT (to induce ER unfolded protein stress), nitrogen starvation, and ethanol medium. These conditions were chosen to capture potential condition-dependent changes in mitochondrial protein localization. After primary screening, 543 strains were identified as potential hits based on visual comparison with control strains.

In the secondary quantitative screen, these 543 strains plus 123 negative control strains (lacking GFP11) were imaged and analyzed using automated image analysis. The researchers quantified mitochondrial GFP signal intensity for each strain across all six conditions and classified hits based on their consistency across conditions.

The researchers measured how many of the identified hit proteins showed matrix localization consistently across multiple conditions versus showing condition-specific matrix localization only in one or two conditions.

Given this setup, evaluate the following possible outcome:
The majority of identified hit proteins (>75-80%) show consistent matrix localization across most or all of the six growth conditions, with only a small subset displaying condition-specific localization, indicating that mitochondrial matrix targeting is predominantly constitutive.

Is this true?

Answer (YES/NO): YES